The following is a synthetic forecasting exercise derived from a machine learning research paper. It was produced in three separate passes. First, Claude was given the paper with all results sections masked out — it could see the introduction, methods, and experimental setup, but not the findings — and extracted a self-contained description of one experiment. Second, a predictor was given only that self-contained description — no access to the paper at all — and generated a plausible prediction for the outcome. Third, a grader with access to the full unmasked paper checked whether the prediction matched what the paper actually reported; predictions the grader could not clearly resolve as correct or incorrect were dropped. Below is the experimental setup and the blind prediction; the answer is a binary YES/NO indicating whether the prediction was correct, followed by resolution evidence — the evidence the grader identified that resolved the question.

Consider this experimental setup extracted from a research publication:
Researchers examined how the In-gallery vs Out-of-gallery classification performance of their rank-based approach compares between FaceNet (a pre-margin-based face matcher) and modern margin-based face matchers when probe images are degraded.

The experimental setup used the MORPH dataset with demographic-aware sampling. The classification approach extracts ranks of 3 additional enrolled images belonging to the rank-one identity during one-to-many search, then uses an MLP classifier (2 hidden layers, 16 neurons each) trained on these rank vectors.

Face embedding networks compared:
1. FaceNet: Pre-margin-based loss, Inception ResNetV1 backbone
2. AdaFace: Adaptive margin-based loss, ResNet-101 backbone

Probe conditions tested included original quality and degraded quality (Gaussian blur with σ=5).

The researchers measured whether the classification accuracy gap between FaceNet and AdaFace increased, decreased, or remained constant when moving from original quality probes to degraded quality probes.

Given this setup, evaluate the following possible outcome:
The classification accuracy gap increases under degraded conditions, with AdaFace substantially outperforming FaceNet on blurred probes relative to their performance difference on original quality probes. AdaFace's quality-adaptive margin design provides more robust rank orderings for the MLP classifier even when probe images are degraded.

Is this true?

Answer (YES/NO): YES